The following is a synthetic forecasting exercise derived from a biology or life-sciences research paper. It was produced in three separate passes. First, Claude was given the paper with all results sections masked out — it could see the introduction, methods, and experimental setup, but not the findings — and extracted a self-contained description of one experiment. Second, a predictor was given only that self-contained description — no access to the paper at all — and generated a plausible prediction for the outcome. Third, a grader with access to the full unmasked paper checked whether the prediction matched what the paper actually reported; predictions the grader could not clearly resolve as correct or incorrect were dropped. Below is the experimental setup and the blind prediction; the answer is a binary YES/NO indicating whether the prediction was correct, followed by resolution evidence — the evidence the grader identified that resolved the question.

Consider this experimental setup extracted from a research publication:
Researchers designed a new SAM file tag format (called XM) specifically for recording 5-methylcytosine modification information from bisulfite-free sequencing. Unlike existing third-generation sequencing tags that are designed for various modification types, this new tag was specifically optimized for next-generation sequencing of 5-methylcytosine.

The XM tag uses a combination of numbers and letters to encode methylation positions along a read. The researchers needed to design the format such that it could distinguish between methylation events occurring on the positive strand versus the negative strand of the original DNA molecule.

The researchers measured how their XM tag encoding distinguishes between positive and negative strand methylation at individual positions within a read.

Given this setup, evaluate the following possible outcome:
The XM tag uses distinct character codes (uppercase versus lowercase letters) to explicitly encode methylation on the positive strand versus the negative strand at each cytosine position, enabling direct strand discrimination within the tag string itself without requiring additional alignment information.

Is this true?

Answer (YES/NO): YES